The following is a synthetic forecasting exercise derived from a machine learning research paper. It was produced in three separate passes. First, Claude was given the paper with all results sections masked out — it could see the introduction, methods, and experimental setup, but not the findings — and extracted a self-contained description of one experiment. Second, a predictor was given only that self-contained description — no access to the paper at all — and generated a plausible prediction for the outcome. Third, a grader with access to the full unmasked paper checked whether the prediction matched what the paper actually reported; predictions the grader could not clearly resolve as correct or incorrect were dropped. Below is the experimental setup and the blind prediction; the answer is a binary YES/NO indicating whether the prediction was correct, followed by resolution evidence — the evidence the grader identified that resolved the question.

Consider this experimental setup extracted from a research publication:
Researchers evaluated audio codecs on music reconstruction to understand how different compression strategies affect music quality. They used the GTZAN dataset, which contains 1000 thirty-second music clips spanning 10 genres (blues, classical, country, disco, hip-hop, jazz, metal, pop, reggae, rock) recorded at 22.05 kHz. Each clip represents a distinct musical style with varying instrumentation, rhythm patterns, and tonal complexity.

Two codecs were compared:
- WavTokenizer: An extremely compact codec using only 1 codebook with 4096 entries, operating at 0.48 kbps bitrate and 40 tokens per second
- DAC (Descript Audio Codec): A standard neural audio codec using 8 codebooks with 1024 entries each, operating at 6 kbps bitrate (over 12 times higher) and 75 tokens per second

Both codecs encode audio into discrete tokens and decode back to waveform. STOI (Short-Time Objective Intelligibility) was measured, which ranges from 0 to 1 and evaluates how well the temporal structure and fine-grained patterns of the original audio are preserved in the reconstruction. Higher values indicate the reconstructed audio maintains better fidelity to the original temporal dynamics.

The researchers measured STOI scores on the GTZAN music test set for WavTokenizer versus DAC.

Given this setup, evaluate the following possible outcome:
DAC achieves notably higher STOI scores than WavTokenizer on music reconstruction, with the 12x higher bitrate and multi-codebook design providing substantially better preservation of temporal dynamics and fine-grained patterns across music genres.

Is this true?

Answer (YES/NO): YES